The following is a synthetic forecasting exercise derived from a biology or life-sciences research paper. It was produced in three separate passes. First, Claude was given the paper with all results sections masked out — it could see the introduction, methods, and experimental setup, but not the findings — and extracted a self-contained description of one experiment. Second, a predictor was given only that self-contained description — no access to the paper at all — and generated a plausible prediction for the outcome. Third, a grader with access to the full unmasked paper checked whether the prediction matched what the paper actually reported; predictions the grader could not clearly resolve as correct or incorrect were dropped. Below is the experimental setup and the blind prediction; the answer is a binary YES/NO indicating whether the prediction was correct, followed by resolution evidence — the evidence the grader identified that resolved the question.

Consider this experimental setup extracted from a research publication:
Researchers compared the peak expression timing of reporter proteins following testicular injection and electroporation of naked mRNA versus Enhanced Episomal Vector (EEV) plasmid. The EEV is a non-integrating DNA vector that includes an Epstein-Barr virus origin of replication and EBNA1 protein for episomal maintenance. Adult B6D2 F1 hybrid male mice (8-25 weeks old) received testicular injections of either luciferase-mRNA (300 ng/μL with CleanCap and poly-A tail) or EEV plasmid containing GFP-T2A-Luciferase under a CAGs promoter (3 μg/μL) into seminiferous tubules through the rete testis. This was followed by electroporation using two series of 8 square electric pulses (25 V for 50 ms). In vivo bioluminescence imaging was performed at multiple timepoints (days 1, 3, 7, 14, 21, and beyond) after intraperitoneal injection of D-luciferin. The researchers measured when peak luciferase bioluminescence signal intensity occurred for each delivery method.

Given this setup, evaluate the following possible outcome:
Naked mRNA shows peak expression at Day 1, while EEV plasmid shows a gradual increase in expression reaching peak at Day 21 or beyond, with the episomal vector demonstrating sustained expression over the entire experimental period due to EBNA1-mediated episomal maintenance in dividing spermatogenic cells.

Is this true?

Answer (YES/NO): NO